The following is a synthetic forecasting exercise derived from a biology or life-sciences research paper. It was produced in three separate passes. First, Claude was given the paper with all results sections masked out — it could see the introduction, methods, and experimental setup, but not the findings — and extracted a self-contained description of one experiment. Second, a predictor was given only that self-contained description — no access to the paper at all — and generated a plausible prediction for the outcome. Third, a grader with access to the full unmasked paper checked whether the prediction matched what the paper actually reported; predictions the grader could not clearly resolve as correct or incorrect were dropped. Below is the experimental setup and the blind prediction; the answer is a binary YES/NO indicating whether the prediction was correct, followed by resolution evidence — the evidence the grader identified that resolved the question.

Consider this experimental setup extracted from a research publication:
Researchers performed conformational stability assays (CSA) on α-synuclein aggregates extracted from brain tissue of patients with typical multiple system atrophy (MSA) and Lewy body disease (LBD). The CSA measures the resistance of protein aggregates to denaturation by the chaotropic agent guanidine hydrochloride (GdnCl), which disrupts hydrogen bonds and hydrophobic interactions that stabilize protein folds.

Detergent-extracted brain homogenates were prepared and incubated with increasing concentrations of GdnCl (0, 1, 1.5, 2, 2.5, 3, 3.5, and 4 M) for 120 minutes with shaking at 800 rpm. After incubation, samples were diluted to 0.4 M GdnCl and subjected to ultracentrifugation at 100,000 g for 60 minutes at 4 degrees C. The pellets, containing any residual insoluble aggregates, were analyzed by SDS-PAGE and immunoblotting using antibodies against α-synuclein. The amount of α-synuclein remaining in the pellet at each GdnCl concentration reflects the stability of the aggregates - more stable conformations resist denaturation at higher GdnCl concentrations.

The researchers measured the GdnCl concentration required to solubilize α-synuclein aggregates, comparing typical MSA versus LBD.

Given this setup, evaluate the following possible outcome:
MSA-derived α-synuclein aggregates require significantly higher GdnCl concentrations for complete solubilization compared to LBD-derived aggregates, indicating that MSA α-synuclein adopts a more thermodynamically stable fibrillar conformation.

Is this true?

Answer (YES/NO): NO